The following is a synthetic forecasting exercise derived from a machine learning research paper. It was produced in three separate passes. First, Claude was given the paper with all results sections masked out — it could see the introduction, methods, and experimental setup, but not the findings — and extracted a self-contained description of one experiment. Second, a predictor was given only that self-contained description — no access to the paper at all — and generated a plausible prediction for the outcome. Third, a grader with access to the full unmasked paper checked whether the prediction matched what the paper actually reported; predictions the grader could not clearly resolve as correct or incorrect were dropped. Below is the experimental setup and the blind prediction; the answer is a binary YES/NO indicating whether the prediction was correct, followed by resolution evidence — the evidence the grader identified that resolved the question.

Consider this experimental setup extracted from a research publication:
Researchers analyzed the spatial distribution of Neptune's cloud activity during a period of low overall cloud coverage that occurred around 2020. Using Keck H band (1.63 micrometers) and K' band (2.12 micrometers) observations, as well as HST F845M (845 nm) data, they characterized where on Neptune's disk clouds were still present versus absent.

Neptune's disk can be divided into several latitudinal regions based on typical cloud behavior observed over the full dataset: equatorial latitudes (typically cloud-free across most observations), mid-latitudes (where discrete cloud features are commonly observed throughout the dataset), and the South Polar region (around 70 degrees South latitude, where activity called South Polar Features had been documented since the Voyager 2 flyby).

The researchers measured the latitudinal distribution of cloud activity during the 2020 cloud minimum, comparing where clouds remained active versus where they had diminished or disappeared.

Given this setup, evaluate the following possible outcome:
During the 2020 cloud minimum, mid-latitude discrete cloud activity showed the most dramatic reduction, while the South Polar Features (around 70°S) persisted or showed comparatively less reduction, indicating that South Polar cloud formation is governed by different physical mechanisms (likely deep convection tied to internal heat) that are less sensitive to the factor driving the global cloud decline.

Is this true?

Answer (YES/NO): YES